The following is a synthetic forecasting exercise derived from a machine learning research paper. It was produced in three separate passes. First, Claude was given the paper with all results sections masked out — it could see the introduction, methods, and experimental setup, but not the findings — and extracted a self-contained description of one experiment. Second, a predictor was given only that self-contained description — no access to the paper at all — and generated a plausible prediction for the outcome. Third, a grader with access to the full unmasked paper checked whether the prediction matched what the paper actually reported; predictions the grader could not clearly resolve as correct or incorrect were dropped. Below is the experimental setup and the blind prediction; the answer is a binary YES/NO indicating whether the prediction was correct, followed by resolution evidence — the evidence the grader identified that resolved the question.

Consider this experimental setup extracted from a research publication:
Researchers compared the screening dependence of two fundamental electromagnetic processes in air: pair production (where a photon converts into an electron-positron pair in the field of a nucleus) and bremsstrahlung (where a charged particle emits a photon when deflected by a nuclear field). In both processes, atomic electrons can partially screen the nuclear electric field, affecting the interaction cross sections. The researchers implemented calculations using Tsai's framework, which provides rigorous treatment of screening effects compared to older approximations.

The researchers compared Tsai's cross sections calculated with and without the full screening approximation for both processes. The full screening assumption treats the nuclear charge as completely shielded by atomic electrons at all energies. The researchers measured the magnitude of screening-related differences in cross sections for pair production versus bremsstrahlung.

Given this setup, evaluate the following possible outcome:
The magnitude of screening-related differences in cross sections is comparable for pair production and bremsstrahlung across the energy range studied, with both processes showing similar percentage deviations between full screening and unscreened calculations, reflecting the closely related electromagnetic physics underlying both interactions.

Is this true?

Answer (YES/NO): NO